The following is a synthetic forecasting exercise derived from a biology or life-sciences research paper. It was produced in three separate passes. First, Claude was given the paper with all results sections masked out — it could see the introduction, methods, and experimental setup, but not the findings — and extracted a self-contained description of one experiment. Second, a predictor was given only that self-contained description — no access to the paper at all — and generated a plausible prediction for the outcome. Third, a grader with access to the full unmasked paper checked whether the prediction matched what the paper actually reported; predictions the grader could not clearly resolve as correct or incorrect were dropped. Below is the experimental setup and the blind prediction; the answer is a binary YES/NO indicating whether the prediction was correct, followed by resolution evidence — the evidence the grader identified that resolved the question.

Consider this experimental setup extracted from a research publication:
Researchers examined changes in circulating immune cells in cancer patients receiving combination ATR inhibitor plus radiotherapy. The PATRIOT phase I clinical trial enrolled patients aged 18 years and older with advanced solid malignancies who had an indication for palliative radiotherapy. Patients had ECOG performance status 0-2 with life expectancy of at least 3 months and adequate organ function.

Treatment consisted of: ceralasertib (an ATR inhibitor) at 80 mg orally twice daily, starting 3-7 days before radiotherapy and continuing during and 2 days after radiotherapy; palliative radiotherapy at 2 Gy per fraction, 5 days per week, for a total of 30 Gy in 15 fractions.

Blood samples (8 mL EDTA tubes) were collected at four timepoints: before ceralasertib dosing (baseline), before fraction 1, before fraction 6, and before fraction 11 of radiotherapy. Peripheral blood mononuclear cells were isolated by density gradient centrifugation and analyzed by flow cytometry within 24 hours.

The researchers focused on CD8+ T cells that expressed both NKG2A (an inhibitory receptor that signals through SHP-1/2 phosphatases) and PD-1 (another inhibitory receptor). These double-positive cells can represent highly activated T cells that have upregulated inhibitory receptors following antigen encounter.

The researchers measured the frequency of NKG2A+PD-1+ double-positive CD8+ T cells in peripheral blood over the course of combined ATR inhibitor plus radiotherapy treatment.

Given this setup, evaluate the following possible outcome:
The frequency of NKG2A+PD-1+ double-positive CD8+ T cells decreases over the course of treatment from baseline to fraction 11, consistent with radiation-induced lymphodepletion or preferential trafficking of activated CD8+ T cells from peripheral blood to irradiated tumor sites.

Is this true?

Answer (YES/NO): NO